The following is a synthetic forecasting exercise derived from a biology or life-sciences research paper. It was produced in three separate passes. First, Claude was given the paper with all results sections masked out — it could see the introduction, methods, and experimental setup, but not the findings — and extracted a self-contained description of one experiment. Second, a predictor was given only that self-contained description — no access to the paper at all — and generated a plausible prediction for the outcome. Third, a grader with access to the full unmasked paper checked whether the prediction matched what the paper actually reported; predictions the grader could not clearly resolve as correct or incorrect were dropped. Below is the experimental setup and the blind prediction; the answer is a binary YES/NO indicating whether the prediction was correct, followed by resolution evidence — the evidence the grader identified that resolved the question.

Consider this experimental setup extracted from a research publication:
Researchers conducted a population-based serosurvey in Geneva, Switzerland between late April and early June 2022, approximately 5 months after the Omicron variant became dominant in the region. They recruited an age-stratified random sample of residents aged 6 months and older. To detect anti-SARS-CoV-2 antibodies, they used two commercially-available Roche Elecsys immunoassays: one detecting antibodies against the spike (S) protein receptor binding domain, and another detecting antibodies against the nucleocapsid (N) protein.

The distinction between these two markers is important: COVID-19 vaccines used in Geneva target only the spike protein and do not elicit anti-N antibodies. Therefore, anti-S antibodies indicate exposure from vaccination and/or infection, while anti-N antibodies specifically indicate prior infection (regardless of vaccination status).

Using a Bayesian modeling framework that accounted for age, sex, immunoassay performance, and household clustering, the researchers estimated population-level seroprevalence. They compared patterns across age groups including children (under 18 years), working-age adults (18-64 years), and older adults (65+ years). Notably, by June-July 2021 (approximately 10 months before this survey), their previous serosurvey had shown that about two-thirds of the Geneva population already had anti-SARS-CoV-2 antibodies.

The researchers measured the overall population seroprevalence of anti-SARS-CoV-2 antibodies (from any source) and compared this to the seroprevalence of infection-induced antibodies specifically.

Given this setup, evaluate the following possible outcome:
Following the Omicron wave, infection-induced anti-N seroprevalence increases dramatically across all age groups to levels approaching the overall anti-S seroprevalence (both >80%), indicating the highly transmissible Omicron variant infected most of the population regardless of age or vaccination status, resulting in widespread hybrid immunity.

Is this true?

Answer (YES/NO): NO